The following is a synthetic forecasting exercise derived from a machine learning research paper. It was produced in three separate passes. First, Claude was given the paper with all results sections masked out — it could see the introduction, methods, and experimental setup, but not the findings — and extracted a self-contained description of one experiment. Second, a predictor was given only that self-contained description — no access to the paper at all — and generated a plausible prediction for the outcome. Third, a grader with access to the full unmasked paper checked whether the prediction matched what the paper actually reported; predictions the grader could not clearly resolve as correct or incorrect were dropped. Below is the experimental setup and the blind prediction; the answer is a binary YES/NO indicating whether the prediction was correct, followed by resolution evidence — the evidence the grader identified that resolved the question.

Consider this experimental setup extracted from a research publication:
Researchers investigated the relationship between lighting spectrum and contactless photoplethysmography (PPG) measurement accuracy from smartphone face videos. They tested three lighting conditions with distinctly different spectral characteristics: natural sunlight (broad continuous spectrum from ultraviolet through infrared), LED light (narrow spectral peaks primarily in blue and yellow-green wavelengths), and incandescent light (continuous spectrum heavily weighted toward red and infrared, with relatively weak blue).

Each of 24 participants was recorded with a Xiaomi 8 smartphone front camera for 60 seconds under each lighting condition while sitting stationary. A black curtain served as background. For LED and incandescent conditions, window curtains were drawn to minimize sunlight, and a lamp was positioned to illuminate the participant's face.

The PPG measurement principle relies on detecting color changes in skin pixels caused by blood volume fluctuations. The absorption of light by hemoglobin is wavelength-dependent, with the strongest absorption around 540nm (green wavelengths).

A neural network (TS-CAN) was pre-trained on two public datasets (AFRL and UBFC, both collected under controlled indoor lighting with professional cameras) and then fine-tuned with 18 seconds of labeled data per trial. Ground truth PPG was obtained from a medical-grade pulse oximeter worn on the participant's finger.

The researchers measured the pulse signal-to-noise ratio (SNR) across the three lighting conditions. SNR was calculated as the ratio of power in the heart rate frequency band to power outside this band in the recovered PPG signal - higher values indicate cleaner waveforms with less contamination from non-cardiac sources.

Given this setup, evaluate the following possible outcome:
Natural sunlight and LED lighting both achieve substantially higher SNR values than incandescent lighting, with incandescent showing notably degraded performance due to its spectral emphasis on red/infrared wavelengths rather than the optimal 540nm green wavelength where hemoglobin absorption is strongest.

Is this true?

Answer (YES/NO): NO